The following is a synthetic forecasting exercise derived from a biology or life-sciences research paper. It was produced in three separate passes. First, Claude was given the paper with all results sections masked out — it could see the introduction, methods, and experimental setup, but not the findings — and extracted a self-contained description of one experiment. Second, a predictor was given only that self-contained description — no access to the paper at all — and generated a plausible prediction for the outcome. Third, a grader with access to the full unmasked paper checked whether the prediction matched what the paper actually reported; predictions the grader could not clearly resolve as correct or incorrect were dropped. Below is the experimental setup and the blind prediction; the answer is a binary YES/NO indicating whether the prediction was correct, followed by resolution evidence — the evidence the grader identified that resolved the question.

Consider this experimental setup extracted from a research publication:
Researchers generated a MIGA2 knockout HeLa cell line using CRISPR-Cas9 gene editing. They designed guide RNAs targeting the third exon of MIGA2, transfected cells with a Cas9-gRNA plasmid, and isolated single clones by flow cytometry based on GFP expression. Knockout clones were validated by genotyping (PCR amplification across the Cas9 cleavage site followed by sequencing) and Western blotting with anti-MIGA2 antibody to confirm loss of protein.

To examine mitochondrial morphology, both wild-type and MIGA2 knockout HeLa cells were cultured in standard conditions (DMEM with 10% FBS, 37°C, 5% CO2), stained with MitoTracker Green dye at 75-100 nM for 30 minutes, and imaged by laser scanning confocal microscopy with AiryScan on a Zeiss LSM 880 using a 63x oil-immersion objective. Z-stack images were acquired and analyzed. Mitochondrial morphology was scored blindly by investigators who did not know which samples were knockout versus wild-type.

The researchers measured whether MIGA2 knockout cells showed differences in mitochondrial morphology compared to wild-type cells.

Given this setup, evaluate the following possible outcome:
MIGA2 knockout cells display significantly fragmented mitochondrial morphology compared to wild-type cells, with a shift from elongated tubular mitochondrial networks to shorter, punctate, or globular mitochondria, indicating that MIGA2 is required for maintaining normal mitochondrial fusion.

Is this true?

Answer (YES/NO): YES